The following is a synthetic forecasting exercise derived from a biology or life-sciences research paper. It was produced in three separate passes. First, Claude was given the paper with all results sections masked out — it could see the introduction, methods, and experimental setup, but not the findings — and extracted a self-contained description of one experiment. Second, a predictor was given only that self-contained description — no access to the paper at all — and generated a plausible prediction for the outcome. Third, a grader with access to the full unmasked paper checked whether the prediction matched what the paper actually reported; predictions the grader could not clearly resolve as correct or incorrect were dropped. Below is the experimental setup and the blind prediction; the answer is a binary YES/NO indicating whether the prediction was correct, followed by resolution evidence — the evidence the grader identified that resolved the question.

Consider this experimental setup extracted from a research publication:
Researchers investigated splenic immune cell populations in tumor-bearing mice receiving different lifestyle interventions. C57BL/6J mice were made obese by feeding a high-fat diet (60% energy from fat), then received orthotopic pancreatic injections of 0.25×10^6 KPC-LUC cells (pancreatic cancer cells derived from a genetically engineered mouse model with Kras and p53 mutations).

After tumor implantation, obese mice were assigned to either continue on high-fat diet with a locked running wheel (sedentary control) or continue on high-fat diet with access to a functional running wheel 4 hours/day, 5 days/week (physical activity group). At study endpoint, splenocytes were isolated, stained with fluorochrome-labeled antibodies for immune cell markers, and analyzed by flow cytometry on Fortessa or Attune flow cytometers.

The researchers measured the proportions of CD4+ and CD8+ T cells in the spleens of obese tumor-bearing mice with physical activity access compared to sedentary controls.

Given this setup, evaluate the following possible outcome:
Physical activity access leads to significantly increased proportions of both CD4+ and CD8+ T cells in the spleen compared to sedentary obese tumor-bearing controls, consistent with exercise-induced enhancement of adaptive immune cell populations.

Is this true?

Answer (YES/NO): NO